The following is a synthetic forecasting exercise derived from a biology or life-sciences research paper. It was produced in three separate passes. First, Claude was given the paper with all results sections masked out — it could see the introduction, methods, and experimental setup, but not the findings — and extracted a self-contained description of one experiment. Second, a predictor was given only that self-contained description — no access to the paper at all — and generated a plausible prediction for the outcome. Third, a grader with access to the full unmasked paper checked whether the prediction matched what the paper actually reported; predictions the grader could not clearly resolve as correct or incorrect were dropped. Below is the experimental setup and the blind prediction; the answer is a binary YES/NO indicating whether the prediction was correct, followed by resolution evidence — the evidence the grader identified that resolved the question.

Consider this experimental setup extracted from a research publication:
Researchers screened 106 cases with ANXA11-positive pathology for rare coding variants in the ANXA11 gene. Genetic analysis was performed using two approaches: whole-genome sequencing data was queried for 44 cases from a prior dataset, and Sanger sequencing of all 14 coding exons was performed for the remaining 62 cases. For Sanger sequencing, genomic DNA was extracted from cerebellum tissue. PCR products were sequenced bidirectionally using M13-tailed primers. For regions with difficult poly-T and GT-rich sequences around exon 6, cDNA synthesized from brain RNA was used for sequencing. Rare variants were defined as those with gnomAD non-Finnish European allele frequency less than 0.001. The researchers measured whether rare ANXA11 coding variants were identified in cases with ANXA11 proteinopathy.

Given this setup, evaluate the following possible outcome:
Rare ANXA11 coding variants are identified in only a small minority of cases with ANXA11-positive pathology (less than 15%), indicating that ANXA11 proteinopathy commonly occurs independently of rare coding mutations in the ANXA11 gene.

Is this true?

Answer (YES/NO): YES